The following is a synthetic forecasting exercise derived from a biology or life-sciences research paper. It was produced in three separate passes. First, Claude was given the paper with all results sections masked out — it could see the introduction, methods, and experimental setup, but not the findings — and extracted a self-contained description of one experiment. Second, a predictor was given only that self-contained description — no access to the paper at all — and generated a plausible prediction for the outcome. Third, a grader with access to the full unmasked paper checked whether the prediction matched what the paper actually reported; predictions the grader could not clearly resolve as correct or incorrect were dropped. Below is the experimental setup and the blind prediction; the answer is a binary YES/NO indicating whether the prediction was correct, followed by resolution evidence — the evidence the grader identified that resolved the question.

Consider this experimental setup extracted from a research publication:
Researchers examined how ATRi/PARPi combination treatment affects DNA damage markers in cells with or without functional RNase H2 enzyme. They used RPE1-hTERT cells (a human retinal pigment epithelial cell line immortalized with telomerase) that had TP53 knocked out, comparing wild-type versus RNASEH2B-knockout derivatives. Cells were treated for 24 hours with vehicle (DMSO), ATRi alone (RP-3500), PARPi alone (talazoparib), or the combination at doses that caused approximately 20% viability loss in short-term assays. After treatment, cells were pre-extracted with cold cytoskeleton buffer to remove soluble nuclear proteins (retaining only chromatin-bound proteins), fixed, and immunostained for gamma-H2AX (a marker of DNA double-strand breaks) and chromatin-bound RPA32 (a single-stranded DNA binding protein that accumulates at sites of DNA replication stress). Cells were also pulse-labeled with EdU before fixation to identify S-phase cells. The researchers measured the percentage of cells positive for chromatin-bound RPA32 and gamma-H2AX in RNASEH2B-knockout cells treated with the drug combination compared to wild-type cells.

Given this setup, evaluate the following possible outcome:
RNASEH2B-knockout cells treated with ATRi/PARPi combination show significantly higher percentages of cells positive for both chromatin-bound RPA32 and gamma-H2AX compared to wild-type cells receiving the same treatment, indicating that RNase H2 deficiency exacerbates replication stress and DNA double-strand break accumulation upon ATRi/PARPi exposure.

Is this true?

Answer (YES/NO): YES